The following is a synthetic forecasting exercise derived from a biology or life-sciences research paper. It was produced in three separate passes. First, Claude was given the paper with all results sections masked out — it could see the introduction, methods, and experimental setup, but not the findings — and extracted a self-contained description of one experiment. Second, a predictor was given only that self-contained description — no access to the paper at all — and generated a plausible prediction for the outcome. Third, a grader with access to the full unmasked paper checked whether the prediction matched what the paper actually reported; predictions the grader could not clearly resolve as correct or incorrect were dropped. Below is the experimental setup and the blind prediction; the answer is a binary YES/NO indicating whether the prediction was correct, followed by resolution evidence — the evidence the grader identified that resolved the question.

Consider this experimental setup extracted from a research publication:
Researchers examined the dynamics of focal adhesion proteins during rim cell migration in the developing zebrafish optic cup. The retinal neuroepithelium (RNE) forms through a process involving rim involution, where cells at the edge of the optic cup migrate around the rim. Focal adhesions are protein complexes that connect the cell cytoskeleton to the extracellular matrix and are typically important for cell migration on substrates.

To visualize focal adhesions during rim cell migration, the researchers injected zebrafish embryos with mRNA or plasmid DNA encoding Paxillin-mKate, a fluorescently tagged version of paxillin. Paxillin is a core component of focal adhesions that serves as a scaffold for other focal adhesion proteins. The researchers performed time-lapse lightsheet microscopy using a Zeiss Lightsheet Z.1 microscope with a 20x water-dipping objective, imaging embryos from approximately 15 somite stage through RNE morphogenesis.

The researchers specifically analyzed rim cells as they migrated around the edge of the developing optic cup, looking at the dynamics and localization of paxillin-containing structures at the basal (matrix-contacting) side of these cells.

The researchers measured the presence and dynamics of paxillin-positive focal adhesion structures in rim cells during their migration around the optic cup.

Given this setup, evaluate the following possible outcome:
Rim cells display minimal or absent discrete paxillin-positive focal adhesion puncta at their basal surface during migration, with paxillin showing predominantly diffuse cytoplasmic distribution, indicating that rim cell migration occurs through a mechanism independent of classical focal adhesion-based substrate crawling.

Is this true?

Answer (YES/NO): NO